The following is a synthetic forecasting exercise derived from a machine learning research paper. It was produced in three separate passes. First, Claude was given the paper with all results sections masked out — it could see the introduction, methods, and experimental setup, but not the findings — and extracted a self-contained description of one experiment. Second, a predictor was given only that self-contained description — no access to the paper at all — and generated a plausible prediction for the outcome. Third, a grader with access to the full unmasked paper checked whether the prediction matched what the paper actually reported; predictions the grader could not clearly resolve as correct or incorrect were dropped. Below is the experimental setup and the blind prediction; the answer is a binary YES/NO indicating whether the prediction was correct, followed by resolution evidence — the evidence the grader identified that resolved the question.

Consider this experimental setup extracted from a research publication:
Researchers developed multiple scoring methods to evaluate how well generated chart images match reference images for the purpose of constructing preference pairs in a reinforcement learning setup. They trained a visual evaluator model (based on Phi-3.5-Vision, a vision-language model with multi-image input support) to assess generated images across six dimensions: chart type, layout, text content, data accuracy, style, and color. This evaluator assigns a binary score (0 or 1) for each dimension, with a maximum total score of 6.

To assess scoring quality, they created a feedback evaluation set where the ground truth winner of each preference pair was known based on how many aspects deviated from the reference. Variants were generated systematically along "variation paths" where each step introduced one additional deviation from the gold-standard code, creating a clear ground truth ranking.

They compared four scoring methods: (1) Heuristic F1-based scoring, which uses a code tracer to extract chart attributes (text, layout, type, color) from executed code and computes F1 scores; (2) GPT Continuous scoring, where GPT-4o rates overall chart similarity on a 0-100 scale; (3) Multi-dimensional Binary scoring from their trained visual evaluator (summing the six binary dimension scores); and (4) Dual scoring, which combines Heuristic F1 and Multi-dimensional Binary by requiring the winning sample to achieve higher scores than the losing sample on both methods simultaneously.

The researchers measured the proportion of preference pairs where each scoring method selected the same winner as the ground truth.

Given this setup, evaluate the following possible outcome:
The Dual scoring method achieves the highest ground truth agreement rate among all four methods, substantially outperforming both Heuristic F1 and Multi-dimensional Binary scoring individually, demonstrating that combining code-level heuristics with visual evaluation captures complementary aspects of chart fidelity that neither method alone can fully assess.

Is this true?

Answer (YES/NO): NO